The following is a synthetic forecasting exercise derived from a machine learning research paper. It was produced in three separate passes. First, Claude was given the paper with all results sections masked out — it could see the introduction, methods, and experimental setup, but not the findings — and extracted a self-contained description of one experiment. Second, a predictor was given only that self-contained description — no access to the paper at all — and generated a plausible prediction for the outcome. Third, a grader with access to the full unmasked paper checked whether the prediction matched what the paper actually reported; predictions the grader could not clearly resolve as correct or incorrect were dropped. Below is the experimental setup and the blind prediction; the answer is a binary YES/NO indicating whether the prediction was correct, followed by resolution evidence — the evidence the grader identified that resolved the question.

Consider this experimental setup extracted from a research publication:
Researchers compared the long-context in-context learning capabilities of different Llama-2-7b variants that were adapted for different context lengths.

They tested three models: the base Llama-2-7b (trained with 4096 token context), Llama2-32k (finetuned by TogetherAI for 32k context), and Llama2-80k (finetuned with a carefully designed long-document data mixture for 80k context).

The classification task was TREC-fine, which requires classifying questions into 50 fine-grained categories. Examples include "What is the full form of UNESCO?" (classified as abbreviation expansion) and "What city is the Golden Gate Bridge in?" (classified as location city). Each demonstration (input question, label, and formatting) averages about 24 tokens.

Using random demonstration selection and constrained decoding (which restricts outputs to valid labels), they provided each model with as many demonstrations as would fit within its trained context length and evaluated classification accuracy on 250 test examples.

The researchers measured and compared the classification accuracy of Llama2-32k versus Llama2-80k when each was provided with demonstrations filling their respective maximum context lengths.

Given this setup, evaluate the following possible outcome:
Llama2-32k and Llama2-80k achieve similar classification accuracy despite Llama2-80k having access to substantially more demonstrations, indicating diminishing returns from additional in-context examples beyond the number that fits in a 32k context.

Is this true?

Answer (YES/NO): NO